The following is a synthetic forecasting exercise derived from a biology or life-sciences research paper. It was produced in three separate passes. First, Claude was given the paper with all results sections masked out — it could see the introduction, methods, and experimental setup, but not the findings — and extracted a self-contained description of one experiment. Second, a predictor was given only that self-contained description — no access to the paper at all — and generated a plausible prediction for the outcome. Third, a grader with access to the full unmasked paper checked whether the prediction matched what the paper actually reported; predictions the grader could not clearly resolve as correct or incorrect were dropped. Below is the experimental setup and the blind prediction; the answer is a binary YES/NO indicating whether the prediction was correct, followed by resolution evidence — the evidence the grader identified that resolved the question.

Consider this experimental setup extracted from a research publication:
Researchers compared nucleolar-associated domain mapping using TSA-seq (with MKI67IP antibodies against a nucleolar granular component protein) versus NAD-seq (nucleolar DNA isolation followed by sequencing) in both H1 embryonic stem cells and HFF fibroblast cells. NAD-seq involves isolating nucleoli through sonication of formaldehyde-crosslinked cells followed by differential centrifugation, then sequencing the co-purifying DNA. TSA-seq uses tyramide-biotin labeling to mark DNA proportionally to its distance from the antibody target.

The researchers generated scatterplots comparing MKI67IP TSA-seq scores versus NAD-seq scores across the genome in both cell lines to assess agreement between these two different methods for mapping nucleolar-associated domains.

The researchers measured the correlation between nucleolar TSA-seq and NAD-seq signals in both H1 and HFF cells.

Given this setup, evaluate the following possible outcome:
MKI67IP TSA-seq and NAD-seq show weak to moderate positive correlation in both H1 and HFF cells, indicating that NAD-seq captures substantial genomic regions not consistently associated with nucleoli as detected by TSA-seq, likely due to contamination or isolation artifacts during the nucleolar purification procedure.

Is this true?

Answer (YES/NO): NO